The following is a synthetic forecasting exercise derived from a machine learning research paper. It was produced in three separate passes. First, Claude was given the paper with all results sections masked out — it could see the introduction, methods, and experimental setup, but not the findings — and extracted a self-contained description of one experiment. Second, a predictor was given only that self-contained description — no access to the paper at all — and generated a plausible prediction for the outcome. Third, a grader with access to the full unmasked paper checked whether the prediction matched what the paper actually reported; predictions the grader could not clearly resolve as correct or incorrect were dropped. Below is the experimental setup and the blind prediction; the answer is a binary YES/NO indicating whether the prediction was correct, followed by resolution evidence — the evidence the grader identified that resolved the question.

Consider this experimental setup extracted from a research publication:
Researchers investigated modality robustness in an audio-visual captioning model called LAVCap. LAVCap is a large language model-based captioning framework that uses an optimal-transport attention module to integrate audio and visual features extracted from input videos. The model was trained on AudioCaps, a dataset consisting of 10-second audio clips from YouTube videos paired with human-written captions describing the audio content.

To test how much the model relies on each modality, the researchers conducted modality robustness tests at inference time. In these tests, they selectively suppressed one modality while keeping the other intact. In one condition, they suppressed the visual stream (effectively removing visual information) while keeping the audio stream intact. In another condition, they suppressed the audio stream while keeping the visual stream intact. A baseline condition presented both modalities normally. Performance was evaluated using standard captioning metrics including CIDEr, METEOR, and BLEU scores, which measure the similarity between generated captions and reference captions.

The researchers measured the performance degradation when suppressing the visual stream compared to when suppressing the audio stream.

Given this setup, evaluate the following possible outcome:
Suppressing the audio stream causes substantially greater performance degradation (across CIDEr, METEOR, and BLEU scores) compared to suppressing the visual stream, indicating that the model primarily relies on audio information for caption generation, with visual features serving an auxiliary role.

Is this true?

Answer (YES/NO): YES